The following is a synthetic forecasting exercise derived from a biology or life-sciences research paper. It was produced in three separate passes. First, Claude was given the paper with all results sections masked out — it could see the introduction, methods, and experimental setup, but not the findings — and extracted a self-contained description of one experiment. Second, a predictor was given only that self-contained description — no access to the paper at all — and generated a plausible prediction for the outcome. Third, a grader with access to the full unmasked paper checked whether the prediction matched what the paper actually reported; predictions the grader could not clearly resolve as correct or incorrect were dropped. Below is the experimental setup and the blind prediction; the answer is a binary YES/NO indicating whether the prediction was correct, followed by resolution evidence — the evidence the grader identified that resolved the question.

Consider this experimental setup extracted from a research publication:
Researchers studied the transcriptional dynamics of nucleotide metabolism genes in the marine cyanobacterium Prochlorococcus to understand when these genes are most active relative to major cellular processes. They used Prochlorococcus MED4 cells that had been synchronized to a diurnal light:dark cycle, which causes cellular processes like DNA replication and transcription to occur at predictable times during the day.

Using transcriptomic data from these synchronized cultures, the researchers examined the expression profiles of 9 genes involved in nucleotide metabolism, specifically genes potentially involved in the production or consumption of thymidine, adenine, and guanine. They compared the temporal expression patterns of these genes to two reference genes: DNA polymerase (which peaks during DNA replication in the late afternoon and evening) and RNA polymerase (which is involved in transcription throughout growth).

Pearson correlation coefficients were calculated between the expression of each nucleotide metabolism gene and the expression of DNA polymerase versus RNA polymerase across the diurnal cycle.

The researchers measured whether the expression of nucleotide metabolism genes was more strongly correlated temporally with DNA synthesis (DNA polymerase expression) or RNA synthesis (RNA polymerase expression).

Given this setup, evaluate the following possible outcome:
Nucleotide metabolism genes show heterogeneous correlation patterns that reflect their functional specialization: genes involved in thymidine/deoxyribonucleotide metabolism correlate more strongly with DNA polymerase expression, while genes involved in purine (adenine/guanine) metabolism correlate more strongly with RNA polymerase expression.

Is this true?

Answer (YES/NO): NO